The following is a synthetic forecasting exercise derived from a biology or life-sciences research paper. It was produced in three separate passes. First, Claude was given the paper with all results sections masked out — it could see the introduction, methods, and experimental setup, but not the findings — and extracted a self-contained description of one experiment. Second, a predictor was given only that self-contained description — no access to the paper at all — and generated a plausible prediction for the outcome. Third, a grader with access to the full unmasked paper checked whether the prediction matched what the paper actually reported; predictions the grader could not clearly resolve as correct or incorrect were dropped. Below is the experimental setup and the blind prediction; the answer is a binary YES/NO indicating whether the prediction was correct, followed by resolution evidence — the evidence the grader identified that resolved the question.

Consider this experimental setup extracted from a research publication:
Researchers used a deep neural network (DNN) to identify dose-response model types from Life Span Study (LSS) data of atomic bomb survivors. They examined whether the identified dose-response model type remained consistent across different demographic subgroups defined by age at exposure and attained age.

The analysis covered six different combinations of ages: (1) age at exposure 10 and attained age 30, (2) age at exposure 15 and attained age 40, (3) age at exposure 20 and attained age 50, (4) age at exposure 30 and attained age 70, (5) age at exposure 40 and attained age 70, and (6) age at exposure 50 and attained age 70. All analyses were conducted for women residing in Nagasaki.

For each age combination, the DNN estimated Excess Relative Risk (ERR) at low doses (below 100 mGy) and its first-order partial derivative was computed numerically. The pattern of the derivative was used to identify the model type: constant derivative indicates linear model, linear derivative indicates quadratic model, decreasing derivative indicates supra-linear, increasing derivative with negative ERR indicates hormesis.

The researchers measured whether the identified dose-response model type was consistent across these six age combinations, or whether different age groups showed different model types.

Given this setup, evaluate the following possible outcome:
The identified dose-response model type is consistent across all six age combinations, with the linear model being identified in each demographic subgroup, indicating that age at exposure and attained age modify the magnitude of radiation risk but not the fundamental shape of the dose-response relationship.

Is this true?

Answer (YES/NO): NO